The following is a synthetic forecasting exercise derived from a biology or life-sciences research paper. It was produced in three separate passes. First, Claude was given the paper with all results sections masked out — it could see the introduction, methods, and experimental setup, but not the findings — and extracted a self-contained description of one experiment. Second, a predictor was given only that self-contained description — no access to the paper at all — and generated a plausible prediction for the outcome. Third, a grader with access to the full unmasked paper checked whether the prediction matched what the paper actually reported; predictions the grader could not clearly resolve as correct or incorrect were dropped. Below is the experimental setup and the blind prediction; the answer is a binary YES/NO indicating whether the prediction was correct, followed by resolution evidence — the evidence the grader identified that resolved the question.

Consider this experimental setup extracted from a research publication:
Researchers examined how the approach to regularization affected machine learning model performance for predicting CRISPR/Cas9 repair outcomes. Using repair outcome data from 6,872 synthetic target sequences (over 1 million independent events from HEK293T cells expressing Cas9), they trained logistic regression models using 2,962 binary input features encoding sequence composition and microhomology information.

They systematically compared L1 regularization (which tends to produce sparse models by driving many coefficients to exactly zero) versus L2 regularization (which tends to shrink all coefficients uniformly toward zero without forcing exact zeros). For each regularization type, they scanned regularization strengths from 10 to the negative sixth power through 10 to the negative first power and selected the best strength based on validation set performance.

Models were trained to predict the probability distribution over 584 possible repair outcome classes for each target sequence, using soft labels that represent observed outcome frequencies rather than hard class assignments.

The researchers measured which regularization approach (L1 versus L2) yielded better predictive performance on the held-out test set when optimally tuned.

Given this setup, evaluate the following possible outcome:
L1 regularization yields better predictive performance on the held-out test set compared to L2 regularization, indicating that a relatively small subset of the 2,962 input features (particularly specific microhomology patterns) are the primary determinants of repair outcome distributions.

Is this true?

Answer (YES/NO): YES